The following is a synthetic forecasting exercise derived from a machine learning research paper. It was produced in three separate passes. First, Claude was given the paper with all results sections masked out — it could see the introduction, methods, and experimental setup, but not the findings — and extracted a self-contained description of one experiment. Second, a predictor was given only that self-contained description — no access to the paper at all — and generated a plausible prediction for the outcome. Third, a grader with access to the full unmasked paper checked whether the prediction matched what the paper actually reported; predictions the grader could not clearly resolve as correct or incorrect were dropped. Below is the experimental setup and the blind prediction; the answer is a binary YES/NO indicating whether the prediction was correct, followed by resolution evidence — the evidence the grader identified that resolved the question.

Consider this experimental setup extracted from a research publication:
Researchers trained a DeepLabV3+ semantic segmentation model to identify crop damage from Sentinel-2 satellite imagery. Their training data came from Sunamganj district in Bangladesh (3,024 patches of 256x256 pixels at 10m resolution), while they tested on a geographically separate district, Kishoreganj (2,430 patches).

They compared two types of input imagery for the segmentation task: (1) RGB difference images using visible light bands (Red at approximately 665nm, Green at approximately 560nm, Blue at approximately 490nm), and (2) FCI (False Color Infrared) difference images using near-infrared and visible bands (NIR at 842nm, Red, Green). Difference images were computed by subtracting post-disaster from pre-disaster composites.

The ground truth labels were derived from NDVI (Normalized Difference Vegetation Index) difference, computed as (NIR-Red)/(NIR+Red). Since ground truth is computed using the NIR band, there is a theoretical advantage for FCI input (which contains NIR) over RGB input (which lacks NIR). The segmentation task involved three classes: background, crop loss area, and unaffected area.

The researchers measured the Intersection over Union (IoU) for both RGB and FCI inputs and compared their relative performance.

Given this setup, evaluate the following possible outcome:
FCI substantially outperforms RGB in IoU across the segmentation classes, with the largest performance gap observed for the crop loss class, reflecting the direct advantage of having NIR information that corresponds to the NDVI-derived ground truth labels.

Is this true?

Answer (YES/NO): NO